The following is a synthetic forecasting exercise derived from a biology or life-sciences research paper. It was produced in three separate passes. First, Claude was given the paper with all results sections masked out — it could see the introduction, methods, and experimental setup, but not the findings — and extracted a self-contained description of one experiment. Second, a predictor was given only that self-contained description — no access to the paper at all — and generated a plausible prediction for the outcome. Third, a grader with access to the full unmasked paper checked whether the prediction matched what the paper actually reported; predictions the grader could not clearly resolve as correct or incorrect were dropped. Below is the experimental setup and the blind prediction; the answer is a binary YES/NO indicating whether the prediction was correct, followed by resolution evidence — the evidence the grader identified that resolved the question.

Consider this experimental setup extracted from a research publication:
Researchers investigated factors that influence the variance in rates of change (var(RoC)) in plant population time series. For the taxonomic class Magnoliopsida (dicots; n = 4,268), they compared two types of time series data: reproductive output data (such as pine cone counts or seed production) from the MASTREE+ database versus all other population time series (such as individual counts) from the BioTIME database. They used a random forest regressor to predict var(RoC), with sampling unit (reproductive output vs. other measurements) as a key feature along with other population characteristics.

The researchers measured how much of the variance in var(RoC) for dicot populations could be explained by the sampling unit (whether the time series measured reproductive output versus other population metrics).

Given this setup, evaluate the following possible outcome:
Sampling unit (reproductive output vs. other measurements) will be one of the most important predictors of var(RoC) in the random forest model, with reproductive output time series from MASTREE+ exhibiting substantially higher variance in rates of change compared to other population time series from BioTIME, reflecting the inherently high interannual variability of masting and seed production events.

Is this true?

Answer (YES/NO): YES